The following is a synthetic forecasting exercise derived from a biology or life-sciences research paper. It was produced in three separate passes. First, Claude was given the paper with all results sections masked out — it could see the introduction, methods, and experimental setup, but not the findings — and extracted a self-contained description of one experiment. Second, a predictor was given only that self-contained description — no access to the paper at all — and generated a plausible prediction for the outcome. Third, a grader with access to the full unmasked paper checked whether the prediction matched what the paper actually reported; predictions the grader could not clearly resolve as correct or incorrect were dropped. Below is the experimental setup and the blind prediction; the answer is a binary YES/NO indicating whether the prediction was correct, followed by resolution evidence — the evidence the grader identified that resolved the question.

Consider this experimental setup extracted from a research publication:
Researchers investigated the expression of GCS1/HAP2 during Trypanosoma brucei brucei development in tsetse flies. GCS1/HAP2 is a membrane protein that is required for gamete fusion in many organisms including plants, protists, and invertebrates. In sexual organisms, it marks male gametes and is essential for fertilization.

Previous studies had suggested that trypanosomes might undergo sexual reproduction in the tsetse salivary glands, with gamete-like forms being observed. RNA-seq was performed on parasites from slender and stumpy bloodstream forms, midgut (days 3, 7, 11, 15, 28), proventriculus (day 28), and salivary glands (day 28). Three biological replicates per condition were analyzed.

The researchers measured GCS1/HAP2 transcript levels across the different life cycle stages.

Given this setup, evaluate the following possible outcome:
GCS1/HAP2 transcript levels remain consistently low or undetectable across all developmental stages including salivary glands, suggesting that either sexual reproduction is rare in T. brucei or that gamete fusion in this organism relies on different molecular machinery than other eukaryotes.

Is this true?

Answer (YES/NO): NO